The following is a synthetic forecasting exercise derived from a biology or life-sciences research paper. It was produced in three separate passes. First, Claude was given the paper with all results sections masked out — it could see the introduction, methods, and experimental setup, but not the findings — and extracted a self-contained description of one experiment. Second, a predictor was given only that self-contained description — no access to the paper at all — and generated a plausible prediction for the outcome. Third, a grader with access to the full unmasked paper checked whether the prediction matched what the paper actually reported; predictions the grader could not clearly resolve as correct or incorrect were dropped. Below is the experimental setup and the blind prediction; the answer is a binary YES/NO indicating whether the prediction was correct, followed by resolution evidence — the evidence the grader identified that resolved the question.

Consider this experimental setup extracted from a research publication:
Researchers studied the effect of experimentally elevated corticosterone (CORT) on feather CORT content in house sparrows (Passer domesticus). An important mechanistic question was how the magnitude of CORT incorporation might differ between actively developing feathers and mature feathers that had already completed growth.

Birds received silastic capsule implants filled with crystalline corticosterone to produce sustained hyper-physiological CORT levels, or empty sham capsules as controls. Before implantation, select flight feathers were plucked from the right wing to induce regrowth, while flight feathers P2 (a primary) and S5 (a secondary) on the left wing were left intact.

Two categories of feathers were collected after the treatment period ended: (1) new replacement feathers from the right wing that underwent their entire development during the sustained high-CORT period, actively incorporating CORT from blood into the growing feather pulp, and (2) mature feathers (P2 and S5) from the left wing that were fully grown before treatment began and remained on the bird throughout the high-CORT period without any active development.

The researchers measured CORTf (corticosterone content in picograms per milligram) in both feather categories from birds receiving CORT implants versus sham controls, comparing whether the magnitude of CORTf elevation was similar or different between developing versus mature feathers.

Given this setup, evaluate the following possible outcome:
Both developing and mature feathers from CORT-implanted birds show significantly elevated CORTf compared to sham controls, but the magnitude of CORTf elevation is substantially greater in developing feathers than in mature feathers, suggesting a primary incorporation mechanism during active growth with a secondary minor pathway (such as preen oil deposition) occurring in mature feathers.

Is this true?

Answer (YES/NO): NO